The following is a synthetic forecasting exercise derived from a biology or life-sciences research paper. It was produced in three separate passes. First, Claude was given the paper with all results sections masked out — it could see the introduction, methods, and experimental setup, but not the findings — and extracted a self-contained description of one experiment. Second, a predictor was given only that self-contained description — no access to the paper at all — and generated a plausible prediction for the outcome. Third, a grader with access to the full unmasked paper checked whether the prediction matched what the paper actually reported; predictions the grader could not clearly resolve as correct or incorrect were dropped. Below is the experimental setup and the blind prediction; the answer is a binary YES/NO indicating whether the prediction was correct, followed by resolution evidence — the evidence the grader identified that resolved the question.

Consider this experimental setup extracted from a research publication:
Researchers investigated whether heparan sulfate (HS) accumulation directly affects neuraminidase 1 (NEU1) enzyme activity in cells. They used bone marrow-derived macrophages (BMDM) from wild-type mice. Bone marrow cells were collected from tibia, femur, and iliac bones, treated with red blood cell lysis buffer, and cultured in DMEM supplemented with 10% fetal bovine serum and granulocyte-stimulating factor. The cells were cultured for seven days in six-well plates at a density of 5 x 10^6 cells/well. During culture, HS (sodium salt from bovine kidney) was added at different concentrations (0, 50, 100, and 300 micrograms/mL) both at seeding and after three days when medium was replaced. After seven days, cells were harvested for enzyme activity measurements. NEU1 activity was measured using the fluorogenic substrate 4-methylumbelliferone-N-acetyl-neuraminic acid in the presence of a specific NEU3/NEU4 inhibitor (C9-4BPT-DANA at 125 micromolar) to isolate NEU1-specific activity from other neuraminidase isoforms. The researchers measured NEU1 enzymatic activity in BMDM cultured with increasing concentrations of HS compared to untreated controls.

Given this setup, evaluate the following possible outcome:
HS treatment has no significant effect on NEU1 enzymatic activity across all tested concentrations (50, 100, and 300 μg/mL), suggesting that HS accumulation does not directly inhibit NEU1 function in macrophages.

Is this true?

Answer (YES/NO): NO